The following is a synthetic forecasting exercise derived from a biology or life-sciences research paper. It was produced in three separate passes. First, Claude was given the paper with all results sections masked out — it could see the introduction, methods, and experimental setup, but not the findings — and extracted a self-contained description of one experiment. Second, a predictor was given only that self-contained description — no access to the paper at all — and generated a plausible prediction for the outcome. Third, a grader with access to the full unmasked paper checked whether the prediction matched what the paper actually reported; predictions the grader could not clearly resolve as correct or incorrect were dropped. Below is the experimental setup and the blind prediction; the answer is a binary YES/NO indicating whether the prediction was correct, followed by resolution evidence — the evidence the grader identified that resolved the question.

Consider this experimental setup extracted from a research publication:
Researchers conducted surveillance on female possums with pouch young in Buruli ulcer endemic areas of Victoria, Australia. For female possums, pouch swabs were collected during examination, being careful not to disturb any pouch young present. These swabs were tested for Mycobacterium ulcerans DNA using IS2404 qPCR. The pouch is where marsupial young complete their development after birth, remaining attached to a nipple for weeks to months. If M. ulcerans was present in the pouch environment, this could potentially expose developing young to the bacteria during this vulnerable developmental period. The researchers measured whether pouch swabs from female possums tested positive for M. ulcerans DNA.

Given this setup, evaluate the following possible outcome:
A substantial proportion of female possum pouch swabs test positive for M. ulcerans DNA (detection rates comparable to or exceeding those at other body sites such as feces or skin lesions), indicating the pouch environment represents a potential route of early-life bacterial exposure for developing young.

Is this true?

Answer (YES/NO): NO